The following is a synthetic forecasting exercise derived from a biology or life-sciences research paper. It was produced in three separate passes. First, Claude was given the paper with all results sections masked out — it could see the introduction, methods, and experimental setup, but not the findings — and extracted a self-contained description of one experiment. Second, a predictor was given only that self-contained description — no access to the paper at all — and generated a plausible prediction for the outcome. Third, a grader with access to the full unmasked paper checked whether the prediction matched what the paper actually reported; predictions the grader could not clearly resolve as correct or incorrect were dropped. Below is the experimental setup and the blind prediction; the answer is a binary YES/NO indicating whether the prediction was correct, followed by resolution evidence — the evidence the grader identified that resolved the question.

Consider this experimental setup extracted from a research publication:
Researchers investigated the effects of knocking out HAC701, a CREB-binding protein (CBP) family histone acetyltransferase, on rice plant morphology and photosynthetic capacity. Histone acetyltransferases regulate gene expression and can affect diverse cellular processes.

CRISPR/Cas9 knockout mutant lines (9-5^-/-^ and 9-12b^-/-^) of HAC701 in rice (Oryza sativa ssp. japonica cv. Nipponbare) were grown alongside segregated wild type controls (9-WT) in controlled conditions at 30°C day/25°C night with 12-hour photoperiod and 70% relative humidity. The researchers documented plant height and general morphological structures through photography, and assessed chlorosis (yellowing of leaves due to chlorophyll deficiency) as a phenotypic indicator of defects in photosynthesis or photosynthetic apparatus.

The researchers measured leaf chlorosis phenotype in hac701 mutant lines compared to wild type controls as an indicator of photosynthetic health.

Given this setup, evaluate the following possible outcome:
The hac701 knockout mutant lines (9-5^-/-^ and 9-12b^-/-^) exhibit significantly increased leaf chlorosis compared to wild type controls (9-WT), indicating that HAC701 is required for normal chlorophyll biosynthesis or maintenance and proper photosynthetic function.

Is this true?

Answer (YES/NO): NO